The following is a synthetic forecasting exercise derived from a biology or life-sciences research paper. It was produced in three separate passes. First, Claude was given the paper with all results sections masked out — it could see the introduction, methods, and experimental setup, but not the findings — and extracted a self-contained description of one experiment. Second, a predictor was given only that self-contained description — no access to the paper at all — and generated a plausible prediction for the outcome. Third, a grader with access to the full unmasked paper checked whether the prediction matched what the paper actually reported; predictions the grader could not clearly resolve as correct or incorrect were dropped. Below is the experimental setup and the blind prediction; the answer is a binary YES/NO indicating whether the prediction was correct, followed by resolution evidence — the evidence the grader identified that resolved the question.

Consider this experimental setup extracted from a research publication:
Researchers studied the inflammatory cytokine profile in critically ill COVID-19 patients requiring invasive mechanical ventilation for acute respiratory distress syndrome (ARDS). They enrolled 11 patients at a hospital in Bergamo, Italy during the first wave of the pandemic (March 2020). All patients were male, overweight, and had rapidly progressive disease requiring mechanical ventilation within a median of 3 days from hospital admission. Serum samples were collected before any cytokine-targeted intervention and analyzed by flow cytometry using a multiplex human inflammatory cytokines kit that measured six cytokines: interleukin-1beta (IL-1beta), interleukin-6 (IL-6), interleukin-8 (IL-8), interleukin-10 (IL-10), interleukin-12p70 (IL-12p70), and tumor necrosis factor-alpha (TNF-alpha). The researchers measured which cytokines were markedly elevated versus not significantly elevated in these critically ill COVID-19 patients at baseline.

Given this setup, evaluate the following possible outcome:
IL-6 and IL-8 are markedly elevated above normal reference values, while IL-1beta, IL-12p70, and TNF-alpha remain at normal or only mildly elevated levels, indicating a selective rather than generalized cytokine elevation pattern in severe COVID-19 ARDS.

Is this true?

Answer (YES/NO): YES